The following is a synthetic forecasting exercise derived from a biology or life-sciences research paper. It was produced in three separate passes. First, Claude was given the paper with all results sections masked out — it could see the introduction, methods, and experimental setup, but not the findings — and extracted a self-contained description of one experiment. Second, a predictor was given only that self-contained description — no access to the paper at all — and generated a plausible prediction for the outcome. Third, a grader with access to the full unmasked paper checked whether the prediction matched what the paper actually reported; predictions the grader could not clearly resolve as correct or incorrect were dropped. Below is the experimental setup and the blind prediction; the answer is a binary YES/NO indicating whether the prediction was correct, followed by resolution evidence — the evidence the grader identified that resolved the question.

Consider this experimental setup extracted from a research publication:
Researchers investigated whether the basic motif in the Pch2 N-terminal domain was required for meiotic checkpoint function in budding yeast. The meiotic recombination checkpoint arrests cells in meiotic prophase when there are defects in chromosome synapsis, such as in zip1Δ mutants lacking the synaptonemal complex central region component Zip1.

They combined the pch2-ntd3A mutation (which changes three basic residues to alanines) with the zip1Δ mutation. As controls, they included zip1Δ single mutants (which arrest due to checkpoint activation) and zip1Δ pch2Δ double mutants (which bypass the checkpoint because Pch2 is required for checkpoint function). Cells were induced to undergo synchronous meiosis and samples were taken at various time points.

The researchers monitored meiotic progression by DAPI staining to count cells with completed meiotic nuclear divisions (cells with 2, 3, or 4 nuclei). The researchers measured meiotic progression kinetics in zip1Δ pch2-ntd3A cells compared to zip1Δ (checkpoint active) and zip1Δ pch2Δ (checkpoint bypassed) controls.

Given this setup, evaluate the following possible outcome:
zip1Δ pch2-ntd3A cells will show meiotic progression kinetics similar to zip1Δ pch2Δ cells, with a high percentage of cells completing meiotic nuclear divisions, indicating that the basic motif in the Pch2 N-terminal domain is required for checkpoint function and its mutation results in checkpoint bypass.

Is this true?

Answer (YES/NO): YES